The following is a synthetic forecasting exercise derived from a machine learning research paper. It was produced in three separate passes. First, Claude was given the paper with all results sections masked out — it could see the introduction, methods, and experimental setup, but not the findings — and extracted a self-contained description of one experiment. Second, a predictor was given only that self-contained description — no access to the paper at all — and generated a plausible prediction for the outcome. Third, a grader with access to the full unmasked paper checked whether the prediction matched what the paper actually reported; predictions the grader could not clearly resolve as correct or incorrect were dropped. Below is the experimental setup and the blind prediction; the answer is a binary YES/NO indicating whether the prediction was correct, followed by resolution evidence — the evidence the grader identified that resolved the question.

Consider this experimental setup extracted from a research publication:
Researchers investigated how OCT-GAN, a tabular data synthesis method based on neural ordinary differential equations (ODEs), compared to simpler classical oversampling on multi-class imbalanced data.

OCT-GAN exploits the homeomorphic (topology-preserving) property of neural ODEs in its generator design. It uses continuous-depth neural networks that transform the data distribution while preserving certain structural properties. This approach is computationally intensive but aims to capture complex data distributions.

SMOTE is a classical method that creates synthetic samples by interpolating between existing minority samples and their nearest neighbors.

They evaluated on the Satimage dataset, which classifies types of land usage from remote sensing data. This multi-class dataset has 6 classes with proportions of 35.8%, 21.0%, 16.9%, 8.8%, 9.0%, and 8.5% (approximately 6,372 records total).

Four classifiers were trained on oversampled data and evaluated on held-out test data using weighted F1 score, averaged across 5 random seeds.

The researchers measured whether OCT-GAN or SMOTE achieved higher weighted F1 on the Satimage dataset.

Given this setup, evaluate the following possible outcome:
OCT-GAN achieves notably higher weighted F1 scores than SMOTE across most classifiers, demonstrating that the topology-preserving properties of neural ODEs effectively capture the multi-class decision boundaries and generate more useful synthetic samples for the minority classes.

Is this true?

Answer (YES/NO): NO